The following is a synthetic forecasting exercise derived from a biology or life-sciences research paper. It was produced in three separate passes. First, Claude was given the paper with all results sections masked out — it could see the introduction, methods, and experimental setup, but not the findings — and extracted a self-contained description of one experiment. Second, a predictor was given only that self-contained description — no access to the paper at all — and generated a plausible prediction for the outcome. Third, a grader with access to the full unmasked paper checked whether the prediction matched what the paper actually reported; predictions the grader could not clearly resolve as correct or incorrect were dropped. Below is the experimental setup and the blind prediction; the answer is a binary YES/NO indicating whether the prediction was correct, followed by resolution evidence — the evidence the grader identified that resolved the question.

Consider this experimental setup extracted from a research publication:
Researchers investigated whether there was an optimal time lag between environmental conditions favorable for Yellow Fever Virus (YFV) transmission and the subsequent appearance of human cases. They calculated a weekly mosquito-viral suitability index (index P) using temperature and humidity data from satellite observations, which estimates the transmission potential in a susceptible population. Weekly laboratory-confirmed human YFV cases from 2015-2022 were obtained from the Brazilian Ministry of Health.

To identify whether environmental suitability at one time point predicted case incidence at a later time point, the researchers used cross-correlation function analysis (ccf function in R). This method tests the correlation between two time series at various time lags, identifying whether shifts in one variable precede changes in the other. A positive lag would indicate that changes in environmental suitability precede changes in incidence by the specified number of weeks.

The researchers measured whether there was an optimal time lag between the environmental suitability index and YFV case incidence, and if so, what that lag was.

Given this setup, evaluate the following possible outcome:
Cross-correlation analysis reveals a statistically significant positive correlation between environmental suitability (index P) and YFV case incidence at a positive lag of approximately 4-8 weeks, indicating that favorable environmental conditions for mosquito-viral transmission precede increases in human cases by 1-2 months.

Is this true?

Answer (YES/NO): YES